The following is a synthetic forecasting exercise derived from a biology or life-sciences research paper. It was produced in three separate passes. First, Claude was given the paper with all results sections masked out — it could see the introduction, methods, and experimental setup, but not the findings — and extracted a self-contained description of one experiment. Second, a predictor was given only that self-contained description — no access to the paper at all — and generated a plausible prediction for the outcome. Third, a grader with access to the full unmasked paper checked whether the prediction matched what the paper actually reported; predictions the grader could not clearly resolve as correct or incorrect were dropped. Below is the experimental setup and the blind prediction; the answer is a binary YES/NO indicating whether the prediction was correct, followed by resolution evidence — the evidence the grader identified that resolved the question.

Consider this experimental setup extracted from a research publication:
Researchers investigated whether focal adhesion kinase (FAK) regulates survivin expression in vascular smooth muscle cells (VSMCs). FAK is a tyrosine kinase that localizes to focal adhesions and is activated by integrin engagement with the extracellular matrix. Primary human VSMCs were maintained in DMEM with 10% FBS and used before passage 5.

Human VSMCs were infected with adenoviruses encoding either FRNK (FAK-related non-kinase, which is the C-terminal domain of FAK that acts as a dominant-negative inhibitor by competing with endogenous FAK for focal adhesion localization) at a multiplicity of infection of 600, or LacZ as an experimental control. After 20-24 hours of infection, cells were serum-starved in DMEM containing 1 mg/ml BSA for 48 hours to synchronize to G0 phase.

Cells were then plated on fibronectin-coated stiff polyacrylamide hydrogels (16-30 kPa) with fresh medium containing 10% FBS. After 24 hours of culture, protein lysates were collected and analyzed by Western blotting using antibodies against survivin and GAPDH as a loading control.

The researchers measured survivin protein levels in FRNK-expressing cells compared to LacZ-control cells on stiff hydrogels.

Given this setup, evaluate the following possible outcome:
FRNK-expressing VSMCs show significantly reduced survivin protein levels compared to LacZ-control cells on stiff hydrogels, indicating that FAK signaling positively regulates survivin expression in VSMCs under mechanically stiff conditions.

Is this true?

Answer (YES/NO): YES